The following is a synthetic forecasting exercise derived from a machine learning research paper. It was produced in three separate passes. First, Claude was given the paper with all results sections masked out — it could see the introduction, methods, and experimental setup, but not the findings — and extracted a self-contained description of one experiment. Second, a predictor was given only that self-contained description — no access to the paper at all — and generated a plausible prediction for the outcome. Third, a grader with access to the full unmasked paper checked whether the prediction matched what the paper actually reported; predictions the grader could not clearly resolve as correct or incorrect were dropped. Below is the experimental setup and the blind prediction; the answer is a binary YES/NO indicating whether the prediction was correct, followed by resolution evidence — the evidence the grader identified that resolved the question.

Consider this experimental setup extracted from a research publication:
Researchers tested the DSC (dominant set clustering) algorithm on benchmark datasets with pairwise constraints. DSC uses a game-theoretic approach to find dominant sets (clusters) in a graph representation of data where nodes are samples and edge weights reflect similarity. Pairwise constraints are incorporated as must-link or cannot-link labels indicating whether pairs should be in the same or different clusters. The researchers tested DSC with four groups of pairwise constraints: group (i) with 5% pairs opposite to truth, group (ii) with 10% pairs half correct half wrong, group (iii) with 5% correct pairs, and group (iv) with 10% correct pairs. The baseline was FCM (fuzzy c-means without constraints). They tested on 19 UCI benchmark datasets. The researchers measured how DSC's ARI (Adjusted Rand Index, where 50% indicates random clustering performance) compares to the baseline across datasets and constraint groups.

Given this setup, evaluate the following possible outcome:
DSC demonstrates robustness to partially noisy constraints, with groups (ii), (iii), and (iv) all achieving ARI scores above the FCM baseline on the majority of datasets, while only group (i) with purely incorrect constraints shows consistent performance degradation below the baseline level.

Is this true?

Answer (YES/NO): NO